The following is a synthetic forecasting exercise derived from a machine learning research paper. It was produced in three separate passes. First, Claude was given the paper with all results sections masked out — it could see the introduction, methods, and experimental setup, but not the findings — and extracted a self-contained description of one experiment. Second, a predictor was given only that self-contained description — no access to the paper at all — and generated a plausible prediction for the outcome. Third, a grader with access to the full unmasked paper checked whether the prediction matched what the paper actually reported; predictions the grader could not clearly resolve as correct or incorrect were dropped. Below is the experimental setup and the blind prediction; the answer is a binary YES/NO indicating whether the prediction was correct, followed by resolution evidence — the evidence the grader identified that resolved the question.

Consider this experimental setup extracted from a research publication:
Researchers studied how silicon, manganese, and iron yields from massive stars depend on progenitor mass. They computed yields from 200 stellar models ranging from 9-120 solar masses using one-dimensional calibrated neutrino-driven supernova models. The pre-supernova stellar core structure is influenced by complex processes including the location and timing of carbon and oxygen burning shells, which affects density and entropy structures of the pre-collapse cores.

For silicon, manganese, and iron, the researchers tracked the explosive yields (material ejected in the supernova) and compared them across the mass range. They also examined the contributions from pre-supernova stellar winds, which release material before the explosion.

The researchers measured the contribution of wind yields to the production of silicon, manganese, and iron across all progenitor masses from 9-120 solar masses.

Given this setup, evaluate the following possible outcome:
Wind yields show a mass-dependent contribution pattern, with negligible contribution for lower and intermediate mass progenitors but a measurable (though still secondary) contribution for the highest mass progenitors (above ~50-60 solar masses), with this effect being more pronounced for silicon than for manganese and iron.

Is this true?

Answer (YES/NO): NO